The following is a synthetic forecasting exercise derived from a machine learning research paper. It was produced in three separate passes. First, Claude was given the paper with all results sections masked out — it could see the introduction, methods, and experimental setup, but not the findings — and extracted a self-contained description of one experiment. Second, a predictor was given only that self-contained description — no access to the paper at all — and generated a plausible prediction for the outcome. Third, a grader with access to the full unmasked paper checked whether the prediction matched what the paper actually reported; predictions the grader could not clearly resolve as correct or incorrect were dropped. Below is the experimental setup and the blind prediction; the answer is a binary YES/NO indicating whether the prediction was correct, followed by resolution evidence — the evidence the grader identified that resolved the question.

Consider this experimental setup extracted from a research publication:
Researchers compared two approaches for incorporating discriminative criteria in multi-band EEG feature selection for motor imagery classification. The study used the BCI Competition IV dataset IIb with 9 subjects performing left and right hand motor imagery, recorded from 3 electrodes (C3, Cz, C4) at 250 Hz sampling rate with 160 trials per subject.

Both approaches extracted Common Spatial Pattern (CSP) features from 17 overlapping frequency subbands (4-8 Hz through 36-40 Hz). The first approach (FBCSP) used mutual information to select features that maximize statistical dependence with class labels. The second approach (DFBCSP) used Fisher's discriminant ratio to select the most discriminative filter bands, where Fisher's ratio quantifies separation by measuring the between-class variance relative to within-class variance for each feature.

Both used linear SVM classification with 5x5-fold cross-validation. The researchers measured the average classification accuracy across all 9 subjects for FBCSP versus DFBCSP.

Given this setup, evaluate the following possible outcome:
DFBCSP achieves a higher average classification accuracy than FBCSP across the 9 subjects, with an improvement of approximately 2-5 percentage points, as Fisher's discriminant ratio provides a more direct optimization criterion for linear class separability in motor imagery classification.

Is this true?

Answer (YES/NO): NO